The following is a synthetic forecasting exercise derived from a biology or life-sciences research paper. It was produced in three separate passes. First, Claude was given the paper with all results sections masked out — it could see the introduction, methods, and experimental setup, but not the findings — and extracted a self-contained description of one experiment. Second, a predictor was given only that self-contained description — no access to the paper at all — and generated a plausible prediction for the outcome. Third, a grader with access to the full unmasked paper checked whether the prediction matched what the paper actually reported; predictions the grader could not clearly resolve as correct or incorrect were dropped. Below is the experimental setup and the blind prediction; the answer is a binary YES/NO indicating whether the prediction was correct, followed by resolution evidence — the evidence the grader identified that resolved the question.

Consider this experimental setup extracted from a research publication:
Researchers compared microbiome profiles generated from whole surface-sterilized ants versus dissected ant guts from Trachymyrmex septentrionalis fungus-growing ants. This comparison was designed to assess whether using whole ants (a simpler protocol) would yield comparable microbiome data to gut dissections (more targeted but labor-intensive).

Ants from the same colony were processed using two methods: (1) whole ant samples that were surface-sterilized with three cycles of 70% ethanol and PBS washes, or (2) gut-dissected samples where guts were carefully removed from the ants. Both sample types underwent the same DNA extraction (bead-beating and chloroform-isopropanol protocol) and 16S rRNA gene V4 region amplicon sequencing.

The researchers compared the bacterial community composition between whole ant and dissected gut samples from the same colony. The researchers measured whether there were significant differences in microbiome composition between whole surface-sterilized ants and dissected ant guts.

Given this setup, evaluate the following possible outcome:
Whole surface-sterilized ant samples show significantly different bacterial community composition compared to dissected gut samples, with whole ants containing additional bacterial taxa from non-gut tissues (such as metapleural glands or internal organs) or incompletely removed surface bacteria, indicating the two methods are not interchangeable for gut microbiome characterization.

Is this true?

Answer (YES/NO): NO